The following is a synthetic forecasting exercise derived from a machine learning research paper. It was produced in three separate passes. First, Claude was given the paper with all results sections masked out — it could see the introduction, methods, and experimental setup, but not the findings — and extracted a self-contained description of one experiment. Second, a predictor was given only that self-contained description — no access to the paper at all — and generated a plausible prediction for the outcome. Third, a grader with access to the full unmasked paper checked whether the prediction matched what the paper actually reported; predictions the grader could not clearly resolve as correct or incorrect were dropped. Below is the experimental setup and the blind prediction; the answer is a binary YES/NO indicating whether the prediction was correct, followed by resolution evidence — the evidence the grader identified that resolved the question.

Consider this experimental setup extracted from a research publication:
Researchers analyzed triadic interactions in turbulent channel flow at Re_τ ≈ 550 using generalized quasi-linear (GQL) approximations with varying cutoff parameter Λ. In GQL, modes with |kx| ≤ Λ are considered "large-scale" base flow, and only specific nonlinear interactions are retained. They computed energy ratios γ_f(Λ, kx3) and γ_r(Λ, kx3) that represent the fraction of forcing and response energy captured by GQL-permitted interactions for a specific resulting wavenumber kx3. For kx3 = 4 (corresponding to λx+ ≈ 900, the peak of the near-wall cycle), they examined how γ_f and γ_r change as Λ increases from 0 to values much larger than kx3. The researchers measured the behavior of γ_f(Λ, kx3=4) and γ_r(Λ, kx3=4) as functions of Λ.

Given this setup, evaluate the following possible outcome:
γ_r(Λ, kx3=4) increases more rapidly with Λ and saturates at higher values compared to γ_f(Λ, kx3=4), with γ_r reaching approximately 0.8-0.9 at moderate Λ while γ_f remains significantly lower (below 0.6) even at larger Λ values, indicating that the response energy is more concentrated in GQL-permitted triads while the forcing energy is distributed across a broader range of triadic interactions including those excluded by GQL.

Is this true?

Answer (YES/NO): NO